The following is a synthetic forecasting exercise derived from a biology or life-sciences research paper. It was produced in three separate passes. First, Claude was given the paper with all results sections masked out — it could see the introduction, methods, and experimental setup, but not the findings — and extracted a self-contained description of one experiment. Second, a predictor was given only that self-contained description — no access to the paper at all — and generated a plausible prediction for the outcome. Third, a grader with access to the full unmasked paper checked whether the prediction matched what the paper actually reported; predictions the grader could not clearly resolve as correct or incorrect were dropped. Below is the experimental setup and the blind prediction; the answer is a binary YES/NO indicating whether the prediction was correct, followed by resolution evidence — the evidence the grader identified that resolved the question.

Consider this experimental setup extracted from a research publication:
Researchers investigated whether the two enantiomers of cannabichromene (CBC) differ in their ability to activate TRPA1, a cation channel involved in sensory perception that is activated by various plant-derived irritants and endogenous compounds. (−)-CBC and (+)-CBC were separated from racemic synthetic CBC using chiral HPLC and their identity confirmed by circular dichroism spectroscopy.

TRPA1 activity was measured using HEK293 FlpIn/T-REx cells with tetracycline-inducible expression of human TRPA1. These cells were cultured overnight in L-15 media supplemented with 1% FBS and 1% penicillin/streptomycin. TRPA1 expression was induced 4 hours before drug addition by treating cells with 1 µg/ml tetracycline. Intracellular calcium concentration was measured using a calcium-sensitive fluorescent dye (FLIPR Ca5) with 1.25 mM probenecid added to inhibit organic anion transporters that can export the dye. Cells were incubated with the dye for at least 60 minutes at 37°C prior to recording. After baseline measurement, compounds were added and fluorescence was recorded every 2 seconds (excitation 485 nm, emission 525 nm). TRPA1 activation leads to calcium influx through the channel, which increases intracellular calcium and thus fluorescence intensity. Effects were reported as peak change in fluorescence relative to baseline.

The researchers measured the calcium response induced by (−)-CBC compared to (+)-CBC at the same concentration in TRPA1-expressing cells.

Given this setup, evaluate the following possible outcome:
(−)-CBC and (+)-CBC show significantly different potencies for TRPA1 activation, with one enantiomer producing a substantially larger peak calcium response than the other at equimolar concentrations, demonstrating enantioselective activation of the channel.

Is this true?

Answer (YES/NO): YES